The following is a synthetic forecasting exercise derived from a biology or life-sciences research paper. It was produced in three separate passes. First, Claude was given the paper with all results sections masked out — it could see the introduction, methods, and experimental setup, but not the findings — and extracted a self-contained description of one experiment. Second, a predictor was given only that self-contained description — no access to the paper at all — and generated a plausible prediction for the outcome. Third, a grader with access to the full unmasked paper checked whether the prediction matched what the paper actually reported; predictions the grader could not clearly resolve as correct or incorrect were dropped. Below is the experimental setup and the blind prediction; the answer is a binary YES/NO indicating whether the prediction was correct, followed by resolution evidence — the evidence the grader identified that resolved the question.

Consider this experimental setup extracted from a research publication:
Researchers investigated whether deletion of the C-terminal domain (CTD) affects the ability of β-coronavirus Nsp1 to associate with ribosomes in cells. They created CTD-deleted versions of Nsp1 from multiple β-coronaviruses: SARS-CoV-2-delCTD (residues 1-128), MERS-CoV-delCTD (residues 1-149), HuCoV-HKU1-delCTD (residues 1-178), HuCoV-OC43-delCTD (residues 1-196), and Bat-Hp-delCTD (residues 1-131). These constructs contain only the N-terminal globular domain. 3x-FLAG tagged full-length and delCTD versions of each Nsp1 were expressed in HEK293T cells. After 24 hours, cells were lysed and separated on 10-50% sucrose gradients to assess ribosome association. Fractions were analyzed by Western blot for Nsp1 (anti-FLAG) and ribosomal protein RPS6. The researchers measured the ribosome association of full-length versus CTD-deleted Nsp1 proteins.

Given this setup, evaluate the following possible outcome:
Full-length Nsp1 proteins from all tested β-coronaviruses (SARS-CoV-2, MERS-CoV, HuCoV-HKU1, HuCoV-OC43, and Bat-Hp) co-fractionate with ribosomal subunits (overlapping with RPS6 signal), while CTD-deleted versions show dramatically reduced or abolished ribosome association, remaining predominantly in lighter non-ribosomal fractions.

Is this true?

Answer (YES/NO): YES